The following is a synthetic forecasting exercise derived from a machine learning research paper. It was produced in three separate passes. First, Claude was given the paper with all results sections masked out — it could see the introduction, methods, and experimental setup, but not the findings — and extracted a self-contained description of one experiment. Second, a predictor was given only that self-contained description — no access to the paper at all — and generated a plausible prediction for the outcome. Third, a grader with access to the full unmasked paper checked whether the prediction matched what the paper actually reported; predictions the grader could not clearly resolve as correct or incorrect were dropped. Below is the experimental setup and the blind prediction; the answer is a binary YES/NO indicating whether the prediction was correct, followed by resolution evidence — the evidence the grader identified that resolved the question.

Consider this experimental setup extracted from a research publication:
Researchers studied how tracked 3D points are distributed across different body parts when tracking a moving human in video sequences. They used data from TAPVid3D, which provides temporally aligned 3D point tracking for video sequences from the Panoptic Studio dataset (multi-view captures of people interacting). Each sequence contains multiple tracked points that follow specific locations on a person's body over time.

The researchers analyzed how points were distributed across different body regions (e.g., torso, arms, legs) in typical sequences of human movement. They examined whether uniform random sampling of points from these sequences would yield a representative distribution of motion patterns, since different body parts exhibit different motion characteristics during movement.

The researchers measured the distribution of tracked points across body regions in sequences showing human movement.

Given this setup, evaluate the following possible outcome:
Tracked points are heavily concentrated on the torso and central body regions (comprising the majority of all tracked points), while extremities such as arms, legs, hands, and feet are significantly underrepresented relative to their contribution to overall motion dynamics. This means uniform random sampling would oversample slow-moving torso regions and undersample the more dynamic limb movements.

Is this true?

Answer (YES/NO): NO